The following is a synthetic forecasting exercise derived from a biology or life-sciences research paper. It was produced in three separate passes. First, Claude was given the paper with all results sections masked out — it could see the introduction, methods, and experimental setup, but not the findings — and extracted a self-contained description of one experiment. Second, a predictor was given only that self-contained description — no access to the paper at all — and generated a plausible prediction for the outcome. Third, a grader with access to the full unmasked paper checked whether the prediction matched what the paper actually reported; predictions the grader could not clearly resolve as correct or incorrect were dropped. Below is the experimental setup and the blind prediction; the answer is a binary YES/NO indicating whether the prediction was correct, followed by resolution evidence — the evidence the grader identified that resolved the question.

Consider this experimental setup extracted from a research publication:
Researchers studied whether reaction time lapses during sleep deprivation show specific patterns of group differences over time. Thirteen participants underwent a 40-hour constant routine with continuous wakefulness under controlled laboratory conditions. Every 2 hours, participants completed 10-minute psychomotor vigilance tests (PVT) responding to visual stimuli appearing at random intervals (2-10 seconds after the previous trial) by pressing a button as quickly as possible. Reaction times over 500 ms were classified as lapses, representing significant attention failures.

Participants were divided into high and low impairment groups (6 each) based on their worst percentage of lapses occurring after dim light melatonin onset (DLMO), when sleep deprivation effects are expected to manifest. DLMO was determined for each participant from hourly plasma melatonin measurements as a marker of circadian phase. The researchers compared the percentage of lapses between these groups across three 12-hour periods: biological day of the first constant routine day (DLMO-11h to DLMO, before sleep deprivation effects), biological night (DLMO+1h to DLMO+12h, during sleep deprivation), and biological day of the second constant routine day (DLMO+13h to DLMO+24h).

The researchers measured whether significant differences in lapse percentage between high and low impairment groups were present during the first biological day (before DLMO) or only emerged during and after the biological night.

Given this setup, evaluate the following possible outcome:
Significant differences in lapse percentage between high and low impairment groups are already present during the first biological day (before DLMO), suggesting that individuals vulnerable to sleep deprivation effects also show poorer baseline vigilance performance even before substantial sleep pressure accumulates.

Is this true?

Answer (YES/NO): YES